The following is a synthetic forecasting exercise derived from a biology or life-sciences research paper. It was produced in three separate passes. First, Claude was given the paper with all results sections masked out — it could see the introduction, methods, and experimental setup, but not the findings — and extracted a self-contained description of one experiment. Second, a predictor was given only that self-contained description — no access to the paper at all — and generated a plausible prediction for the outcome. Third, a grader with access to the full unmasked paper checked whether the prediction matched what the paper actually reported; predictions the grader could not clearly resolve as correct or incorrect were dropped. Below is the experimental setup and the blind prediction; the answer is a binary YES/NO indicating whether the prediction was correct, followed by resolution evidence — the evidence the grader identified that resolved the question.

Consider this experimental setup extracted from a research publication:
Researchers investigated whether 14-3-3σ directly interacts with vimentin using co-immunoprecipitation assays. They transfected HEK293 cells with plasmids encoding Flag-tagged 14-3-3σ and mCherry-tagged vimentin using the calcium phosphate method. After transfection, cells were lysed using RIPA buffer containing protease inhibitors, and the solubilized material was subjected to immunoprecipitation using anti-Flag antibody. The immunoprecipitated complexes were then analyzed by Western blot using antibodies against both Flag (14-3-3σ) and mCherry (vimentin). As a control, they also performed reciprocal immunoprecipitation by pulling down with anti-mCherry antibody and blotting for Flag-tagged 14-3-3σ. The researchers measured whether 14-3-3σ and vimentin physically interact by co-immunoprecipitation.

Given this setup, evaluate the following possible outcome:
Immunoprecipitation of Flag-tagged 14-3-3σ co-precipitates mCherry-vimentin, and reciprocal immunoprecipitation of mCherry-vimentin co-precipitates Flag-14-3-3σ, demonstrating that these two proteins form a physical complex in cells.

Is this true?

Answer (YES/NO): YES